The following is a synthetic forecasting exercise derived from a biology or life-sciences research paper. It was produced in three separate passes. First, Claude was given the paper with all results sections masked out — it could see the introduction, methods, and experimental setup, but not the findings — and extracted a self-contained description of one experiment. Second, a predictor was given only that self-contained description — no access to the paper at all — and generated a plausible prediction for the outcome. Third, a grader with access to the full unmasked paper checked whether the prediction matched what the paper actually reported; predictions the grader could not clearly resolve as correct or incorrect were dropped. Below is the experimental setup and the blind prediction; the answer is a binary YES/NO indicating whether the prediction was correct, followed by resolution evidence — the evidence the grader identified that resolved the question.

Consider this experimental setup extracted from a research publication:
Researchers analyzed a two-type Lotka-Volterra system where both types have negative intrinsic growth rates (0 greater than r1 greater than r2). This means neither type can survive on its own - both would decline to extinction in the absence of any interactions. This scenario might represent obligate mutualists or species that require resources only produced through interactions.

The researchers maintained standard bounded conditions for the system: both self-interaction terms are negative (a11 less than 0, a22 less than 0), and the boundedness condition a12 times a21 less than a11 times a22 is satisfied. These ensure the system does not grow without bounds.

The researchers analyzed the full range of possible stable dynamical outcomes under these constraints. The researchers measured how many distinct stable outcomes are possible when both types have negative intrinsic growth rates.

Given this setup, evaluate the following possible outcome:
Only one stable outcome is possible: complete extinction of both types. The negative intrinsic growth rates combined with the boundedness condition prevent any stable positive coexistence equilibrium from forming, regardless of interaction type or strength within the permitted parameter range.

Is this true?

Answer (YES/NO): YES